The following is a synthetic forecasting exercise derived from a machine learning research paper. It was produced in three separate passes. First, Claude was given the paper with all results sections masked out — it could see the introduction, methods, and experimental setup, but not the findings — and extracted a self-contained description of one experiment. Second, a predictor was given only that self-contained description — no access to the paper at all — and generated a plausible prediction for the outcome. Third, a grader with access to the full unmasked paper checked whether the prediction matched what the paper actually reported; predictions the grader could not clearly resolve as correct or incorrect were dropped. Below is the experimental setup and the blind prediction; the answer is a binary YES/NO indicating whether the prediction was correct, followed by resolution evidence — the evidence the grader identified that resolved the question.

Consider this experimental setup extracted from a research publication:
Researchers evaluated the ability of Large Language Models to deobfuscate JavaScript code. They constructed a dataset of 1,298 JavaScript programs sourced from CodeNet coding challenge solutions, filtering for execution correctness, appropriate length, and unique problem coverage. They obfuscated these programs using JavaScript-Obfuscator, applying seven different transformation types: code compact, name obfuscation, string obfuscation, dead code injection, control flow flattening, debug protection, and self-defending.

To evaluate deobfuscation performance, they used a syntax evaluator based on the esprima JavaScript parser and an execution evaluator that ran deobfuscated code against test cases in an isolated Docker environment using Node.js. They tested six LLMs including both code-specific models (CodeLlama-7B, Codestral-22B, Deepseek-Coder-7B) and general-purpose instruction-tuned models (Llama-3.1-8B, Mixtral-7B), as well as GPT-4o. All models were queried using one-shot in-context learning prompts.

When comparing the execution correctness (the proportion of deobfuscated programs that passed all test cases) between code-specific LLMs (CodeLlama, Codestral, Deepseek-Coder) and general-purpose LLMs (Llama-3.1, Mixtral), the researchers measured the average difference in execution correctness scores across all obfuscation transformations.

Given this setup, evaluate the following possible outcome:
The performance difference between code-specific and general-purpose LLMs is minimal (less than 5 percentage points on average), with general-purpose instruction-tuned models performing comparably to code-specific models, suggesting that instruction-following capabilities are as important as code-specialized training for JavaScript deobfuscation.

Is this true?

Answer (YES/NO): NO